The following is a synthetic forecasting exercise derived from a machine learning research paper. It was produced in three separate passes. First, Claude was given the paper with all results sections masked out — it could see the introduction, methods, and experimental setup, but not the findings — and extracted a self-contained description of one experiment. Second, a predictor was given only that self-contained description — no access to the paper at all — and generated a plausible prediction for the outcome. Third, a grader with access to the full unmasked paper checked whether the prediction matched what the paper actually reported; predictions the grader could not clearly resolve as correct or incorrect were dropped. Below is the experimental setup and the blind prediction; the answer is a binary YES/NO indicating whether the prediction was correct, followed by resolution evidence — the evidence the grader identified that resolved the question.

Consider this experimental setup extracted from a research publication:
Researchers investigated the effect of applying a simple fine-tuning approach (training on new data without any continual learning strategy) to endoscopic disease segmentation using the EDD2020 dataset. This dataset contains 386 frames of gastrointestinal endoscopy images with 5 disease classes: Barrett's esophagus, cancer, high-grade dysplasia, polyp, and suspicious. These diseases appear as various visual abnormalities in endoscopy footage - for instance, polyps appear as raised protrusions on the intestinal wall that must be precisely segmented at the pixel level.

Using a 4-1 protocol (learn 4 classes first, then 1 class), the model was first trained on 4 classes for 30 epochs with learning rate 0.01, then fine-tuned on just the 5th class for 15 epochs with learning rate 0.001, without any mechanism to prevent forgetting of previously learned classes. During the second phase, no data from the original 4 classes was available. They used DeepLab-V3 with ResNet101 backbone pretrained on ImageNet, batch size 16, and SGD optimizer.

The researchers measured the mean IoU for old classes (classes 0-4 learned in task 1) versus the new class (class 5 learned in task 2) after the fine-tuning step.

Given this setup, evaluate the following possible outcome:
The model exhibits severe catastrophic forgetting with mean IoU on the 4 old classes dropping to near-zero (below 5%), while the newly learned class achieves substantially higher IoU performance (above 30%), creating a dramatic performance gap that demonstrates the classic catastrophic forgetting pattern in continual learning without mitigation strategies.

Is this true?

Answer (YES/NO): NO